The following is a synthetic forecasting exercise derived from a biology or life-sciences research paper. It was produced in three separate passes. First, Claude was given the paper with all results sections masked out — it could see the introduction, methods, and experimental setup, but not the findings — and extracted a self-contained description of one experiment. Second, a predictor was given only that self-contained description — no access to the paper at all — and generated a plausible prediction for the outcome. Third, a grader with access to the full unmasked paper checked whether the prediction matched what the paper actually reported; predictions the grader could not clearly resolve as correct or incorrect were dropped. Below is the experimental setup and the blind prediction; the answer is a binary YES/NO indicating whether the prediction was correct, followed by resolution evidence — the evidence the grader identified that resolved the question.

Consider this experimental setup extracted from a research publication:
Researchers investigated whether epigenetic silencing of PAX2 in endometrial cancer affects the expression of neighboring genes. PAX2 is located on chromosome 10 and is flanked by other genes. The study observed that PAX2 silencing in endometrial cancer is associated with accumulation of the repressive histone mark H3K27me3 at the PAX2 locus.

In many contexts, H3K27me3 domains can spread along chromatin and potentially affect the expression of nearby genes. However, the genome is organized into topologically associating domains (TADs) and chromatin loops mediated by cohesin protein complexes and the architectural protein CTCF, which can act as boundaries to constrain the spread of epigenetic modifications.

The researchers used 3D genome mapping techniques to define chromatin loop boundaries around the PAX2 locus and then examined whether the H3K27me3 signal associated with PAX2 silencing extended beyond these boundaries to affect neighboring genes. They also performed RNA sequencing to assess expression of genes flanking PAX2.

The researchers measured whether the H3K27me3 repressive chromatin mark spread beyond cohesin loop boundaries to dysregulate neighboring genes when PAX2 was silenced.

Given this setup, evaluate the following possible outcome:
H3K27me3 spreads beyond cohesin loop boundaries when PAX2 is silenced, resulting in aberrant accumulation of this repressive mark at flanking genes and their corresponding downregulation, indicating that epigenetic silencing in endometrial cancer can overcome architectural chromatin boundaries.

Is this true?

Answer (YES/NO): NO